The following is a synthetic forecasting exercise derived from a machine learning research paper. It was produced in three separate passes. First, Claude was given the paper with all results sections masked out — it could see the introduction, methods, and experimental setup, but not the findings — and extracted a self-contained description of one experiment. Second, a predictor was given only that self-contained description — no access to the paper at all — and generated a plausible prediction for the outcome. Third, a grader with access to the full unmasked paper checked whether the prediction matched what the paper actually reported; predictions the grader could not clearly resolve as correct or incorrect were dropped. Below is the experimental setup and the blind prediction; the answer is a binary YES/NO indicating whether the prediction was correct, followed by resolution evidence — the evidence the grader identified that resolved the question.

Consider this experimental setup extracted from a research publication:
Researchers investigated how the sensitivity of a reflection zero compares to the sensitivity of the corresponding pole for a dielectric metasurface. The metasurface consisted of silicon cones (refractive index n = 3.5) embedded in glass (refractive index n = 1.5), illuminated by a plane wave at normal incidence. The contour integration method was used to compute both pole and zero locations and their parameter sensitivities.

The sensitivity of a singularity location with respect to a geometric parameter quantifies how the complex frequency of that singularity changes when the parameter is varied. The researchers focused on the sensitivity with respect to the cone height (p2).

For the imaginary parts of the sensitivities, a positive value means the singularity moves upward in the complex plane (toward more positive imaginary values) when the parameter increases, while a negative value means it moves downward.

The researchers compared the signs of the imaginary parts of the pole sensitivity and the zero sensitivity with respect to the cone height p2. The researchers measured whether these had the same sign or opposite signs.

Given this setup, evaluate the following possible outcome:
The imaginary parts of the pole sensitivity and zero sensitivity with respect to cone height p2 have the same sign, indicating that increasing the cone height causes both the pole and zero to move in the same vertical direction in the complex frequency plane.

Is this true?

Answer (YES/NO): YES